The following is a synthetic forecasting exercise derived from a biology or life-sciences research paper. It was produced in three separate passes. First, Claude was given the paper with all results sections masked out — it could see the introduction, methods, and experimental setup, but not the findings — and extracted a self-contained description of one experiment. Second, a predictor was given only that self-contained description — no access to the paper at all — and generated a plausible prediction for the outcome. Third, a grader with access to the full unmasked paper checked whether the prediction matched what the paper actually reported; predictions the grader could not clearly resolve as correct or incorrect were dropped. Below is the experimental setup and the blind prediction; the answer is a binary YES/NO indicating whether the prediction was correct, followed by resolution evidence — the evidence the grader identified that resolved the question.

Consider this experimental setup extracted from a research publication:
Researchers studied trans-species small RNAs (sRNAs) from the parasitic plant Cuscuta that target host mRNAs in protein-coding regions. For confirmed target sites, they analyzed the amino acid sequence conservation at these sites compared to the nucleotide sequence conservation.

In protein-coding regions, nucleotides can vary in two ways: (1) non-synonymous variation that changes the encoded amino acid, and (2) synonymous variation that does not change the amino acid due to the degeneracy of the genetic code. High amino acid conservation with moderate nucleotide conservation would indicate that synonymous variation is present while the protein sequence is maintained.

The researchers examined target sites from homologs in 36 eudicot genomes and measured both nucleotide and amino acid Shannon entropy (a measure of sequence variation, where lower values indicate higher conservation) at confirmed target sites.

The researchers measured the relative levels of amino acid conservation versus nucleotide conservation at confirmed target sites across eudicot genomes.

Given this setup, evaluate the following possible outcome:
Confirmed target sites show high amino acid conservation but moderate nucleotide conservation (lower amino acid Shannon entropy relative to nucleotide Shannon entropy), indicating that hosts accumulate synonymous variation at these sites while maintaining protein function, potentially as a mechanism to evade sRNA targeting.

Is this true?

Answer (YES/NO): NO